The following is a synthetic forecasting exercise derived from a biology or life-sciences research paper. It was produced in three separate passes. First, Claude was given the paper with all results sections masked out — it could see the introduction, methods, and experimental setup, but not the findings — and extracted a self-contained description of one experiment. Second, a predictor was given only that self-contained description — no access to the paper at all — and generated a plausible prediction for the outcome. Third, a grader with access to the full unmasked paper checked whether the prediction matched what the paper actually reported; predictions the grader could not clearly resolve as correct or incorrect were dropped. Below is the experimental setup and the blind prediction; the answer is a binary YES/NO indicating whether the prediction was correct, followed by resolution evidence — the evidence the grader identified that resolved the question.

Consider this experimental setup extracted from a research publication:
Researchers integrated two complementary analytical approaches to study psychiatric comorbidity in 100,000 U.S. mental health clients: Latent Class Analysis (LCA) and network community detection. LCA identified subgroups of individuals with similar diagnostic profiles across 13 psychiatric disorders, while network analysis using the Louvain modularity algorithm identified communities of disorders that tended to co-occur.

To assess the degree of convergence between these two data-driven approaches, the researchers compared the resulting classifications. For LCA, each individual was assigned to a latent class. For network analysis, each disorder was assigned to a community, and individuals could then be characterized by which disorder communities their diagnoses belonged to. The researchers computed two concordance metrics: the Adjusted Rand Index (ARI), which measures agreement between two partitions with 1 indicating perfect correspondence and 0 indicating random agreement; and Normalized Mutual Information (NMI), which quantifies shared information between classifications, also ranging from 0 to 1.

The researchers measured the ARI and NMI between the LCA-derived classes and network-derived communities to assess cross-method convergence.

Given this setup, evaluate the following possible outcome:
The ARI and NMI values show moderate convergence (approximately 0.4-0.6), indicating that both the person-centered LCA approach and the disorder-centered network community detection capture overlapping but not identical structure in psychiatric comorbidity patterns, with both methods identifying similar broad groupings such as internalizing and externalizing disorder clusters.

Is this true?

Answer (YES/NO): NO